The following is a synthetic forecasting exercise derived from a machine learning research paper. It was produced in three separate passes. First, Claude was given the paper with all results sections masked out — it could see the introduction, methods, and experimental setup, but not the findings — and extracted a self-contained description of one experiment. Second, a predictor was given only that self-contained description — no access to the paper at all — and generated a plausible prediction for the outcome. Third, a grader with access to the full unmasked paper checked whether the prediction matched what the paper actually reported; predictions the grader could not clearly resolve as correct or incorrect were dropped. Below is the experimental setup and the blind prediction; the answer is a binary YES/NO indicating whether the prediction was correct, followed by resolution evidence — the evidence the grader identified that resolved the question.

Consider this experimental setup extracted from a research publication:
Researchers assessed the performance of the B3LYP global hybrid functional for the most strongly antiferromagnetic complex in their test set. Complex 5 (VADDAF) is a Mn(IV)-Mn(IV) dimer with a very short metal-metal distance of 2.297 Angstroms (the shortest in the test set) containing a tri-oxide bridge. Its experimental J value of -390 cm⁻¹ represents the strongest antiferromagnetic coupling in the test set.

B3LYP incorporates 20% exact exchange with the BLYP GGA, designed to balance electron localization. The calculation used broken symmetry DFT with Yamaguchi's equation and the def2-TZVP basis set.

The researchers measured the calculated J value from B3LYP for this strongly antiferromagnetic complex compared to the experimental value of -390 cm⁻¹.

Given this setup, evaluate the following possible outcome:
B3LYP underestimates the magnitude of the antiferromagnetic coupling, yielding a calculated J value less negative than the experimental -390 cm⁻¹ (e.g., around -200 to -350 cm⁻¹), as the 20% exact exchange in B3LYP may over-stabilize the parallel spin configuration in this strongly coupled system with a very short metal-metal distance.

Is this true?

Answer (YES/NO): NO